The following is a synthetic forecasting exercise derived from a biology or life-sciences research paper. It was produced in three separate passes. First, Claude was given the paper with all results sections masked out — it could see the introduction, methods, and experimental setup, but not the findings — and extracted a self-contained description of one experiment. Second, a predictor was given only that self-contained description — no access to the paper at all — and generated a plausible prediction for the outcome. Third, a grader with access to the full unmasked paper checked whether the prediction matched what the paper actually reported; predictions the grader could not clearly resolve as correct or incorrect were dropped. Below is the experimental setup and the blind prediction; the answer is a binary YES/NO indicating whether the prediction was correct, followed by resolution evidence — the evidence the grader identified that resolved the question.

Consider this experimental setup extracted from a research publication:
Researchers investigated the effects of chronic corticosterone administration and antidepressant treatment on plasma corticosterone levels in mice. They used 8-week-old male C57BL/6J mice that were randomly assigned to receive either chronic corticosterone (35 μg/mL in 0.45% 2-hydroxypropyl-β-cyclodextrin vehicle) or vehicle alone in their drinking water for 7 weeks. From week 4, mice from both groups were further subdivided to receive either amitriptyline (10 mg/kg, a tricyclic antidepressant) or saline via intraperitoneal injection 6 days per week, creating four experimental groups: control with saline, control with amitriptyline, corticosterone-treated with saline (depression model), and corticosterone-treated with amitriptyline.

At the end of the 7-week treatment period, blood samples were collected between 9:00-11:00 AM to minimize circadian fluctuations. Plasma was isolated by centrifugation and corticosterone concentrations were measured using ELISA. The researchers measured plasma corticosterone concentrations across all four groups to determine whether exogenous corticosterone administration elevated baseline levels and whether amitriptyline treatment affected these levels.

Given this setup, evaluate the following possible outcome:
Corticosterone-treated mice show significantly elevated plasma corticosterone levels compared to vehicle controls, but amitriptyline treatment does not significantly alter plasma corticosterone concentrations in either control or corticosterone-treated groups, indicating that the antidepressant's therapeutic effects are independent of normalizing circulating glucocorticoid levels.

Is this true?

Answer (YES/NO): YES